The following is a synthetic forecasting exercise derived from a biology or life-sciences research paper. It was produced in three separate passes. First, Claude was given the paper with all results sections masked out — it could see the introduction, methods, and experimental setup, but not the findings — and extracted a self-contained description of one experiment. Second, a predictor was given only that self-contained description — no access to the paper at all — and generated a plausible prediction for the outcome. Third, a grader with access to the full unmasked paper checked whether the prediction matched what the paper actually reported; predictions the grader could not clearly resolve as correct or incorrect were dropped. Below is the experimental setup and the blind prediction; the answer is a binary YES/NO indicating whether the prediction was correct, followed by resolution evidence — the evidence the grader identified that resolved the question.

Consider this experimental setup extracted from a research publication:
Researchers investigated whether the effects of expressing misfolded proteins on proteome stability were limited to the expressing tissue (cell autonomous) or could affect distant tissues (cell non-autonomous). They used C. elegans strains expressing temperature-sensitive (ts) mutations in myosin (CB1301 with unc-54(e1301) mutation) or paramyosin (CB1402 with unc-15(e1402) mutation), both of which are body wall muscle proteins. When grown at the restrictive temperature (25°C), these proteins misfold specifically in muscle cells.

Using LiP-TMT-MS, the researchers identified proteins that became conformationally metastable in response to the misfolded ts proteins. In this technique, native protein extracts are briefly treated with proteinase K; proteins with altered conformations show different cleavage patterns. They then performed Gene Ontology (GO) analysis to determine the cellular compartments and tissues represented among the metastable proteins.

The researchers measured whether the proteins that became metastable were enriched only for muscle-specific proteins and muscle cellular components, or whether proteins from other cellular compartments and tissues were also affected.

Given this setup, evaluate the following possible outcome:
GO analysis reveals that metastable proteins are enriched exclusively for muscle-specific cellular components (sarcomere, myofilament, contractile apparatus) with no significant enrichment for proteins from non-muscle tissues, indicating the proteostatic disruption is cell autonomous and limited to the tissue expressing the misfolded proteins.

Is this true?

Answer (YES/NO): NO